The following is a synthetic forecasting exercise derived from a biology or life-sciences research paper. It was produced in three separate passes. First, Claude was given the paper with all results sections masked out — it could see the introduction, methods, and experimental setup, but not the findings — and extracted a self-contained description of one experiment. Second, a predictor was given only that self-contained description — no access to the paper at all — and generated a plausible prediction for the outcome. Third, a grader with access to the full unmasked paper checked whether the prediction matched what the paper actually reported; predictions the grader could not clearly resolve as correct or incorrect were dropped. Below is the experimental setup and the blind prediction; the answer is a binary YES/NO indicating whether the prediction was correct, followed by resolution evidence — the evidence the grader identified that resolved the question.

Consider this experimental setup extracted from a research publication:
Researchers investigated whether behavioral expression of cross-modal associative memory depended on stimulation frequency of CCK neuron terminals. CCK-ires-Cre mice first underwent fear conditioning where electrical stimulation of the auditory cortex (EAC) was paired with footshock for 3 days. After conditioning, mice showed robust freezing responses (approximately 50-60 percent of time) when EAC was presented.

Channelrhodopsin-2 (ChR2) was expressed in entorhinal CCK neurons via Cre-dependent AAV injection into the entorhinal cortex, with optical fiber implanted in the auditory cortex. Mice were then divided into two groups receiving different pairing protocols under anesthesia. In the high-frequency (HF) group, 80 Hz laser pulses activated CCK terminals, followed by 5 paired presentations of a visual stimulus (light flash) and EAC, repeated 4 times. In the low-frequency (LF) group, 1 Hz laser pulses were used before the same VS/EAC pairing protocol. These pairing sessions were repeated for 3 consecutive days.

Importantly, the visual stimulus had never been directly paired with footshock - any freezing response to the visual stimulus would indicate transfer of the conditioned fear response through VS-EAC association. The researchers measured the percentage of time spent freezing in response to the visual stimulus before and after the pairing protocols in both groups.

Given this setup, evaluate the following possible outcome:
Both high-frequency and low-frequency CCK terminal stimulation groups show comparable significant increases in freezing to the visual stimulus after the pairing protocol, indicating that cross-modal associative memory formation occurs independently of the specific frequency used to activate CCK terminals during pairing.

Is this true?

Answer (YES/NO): NO